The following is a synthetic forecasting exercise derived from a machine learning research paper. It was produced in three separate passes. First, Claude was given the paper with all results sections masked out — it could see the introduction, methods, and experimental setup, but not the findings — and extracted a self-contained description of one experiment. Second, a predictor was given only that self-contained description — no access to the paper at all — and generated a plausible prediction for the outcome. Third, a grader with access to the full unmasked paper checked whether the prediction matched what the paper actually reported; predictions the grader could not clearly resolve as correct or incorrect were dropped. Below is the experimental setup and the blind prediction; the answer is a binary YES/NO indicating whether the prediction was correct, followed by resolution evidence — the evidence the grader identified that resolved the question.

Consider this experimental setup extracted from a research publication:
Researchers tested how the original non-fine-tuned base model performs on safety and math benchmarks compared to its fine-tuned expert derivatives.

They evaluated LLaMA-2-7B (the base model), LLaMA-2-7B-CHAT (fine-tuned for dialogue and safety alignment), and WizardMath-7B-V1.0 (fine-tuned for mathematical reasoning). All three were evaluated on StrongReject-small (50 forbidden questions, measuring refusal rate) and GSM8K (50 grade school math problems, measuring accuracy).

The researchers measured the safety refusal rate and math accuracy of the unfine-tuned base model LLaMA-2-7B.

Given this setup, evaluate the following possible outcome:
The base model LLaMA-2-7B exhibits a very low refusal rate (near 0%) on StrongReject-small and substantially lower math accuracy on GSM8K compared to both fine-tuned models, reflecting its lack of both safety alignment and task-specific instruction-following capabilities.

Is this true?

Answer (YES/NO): YES